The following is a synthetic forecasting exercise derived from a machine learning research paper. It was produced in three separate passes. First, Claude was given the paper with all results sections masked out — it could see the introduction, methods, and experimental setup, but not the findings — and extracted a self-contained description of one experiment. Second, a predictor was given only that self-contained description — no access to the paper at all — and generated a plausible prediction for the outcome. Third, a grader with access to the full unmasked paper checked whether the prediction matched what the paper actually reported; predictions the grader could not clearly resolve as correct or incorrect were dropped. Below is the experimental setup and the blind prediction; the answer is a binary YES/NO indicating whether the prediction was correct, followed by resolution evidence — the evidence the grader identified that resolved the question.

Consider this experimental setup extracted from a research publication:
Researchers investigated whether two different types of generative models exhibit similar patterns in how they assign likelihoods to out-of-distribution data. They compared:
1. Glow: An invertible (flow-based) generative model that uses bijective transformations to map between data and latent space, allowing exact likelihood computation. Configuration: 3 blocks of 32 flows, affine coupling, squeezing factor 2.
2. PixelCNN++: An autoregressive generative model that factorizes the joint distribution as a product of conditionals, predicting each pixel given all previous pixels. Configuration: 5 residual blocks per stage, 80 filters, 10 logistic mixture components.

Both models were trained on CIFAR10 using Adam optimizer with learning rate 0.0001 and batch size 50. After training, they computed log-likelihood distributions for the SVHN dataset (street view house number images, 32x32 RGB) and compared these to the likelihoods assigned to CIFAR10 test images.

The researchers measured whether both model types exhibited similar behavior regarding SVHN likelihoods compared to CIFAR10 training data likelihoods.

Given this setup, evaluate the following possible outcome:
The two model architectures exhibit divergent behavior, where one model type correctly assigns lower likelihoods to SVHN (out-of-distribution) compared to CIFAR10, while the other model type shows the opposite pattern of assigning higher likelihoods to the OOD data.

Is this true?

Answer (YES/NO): NO